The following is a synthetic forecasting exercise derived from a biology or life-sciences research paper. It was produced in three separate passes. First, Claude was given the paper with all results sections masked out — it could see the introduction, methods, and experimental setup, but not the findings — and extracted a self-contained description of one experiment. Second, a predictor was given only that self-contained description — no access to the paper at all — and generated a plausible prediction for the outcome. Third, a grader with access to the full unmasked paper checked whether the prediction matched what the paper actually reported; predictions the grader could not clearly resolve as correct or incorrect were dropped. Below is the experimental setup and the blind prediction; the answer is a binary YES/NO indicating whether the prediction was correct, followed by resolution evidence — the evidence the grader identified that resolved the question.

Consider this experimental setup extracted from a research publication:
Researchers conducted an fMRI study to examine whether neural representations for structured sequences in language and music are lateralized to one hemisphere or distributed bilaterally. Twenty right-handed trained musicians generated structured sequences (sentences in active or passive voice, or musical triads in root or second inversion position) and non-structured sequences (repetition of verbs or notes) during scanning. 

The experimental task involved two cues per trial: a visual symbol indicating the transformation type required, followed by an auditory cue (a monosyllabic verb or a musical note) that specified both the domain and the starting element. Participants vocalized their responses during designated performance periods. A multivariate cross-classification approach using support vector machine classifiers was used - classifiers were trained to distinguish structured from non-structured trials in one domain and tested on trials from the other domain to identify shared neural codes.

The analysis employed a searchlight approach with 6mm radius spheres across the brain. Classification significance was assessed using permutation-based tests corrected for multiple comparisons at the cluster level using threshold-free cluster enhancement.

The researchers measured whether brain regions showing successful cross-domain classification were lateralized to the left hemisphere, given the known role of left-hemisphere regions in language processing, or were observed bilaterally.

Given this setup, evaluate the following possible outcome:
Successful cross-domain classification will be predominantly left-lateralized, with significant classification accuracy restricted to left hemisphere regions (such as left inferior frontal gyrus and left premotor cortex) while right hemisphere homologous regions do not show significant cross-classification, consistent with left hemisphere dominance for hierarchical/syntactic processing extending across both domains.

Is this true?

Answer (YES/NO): NO